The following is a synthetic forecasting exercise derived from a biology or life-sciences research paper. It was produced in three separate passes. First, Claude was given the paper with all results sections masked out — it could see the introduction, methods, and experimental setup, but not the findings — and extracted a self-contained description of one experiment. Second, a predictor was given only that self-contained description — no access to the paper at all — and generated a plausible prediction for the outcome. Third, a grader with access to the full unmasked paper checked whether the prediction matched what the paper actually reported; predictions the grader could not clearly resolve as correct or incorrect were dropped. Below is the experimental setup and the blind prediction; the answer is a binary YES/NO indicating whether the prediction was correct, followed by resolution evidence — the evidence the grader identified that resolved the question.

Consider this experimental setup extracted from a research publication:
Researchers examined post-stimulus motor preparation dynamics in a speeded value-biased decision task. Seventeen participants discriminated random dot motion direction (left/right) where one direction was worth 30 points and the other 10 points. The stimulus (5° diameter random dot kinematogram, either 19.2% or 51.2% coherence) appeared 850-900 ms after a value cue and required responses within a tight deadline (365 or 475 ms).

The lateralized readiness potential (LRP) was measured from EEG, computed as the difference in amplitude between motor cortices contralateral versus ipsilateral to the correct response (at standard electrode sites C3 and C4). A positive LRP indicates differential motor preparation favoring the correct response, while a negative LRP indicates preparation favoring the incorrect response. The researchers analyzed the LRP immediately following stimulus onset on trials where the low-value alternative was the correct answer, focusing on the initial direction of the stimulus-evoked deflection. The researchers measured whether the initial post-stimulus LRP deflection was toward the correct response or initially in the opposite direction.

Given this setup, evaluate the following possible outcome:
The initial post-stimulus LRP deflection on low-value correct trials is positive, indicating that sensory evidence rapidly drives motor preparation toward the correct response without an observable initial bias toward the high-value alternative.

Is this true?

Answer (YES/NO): NO